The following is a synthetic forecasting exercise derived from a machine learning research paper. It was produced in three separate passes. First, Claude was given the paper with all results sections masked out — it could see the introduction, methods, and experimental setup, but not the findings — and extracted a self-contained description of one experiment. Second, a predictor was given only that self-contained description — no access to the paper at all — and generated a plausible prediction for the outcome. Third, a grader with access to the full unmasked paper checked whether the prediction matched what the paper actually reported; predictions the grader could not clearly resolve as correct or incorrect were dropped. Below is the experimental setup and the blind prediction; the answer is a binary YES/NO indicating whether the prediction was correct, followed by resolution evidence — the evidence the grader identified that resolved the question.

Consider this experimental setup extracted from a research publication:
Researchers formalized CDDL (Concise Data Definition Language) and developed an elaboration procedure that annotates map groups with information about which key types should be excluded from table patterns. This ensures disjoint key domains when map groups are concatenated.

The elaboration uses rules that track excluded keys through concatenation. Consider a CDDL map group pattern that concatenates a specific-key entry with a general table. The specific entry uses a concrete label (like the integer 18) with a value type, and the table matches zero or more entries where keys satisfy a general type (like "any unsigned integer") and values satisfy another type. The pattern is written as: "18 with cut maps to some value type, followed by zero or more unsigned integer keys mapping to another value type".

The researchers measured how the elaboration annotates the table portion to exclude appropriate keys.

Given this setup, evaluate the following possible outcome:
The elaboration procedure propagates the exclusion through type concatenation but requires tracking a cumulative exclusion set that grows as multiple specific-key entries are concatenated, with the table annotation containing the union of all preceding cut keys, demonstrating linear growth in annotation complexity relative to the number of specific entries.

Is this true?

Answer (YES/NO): NO